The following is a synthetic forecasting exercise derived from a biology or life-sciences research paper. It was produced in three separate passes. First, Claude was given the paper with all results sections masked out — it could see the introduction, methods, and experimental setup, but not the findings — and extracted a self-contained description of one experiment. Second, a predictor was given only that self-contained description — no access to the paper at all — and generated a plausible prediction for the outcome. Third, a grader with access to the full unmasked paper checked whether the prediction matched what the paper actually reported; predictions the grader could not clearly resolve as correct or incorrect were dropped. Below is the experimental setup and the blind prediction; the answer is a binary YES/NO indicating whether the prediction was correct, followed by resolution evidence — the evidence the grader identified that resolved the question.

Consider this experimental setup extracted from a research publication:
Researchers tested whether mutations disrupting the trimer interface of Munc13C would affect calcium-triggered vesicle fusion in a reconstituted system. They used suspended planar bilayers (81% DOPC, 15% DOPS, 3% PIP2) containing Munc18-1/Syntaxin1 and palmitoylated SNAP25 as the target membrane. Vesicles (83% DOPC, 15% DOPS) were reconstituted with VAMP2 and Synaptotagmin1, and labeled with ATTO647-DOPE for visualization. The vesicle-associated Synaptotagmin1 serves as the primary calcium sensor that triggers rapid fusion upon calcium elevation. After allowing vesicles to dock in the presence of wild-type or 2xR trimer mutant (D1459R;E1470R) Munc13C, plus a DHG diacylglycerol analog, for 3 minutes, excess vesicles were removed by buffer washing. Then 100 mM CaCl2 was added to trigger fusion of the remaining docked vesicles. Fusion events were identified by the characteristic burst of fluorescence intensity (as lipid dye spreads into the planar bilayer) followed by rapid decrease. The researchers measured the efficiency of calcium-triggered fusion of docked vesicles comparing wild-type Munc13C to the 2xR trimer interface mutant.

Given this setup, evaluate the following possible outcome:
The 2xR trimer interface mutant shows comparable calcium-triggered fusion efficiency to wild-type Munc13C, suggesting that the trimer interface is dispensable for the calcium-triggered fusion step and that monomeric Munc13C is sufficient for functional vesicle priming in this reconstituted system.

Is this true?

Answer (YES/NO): NO